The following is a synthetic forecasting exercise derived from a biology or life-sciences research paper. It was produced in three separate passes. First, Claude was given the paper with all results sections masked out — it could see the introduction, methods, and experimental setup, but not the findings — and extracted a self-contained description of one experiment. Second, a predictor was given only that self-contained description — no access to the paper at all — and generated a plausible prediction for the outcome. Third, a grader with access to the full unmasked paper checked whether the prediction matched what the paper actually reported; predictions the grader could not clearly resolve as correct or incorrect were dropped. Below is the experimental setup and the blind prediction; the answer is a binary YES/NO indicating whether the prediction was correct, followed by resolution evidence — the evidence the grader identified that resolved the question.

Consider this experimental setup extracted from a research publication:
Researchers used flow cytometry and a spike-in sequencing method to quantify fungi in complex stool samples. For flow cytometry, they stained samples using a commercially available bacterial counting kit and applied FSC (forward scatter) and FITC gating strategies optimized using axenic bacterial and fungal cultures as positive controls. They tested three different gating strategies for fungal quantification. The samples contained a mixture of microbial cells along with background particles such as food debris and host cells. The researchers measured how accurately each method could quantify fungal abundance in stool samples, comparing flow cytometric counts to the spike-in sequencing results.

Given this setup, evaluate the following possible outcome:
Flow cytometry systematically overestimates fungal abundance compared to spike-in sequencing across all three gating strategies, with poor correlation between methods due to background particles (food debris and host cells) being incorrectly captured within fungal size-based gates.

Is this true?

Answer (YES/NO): YES